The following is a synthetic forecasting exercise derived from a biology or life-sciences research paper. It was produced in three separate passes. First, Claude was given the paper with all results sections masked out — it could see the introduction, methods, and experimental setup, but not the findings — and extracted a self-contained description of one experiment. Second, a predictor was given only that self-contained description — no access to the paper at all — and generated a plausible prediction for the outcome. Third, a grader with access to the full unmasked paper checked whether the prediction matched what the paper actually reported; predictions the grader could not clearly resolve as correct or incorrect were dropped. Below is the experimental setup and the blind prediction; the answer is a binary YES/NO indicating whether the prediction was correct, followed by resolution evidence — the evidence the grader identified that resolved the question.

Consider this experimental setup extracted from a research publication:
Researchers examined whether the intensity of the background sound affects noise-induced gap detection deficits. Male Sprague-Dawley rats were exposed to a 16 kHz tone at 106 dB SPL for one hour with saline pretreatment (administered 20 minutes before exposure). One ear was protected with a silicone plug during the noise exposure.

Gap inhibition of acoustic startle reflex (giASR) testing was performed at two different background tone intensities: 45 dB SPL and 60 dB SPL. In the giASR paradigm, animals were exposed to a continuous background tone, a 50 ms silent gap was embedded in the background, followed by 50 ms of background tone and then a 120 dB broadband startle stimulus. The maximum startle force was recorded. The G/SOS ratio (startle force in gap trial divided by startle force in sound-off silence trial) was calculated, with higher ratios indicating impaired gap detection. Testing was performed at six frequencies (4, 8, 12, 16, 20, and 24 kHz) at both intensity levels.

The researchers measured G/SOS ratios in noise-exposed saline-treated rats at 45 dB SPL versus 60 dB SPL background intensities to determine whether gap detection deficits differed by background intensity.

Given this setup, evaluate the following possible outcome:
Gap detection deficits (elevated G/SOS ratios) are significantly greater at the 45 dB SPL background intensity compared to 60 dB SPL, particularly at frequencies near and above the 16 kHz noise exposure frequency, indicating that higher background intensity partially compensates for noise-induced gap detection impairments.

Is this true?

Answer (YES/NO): NO